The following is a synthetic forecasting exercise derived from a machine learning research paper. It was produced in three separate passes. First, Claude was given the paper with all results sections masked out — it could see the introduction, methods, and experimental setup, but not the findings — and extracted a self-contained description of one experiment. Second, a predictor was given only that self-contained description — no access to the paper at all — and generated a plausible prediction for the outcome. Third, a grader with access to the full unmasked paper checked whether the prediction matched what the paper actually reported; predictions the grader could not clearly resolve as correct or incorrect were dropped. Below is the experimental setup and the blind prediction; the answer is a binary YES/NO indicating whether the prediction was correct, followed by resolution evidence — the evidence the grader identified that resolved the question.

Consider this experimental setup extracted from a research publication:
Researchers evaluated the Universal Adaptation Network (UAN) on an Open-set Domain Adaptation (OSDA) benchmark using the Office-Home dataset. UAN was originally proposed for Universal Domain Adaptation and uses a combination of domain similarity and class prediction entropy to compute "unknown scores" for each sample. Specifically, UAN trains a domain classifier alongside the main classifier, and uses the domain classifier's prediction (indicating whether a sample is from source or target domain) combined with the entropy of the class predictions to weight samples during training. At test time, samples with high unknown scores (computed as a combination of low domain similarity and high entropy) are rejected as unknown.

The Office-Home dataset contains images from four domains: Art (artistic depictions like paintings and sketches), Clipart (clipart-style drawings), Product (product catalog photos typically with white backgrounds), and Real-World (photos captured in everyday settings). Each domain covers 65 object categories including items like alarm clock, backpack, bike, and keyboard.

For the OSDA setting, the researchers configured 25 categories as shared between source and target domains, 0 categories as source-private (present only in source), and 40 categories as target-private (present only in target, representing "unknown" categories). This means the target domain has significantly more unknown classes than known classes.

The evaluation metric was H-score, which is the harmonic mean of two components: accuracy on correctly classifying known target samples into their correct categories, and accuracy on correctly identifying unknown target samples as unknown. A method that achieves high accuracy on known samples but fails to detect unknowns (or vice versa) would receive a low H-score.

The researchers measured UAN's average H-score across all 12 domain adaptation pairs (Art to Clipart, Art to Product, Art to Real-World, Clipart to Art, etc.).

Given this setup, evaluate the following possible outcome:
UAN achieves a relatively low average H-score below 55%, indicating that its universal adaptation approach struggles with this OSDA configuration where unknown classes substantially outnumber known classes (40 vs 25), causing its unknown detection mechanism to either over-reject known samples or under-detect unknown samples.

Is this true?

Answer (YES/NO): NO